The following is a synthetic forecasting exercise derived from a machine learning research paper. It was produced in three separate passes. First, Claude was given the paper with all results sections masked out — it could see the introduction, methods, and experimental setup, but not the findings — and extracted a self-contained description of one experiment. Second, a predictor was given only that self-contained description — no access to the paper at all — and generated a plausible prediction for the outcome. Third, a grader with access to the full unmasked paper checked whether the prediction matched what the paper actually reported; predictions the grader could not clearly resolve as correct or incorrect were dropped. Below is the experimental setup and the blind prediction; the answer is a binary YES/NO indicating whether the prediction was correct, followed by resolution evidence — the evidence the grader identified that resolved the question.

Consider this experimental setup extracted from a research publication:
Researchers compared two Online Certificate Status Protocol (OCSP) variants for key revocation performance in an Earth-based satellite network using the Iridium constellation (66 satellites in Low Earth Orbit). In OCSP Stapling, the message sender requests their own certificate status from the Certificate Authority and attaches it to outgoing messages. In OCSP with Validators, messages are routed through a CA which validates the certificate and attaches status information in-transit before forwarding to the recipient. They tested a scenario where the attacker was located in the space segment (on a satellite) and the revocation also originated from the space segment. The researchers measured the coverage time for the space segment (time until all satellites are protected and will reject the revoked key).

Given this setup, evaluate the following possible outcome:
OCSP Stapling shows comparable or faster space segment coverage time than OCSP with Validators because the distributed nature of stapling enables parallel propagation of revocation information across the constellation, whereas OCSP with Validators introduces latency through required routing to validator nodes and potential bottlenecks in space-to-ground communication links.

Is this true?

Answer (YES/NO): YES